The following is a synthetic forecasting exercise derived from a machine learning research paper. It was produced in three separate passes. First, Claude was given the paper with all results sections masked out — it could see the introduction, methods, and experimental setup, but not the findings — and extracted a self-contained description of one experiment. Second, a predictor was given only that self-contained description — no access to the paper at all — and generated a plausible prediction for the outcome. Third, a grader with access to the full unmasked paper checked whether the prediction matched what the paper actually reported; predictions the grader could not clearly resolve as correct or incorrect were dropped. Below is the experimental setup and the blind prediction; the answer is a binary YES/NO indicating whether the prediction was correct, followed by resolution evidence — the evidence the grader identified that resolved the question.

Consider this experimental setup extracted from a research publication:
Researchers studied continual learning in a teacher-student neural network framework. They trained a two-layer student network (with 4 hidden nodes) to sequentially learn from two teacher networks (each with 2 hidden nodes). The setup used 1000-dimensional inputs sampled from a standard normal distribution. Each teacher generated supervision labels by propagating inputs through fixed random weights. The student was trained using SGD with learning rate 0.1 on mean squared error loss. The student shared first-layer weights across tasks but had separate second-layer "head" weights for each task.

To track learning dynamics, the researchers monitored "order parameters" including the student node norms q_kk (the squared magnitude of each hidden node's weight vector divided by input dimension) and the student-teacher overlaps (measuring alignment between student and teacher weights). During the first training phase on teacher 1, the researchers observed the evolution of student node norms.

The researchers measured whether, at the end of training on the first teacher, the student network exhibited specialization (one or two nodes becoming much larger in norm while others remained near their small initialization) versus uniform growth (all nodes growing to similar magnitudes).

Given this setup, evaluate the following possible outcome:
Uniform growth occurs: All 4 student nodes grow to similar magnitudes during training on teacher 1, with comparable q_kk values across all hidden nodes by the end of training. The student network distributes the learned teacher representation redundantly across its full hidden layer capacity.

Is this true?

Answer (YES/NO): NO